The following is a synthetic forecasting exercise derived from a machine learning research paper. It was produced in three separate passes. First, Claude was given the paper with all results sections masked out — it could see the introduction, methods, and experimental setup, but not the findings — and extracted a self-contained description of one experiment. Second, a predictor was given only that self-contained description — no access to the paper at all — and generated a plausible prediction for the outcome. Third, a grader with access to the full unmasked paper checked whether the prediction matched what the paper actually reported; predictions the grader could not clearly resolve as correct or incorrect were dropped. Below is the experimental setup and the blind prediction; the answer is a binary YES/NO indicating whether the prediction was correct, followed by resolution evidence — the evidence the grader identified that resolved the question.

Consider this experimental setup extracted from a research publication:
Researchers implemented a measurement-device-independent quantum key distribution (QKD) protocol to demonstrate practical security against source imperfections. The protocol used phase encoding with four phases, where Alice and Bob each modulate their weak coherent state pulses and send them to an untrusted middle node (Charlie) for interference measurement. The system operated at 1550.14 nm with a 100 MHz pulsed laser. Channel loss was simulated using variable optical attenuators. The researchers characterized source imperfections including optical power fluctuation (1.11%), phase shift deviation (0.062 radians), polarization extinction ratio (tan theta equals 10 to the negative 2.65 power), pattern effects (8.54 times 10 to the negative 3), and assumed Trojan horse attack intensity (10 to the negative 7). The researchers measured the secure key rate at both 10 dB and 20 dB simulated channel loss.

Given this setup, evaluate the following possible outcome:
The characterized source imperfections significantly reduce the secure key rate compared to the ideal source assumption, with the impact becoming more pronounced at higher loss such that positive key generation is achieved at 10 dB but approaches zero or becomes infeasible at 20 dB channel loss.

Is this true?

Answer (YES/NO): NO